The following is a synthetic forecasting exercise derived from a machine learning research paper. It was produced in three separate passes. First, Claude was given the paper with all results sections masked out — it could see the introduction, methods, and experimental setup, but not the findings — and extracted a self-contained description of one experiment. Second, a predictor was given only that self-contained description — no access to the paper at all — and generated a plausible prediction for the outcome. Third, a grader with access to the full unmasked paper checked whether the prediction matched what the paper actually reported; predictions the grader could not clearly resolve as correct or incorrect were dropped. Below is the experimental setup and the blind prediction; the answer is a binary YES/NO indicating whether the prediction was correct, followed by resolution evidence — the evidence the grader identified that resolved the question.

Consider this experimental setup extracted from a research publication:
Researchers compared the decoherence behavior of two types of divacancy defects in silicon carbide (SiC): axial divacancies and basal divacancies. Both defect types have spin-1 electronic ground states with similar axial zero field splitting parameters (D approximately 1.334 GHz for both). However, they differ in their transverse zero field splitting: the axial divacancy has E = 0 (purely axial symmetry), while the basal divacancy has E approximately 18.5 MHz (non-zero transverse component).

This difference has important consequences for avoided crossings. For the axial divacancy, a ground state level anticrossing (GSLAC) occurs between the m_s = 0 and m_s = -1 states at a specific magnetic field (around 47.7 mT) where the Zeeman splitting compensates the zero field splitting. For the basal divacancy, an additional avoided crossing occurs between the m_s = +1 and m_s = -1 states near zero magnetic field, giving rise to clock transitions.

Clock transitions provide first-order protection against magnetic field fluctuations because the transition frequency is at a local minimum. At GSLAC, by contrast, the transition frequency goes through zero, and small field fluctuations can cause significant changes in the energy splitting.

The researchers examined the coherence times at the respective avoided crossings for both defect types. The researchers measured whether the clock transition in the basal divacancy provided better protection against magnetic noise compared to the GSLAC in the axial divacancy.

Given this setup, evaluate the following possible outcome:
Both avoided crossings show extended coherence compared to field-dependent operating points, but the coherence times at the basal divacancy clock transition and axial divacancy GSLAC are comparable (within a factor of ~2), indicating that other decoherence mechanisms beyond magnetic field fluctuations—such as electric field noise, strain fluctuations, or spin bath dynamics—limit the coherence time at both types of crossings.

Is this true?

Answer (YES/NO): NO